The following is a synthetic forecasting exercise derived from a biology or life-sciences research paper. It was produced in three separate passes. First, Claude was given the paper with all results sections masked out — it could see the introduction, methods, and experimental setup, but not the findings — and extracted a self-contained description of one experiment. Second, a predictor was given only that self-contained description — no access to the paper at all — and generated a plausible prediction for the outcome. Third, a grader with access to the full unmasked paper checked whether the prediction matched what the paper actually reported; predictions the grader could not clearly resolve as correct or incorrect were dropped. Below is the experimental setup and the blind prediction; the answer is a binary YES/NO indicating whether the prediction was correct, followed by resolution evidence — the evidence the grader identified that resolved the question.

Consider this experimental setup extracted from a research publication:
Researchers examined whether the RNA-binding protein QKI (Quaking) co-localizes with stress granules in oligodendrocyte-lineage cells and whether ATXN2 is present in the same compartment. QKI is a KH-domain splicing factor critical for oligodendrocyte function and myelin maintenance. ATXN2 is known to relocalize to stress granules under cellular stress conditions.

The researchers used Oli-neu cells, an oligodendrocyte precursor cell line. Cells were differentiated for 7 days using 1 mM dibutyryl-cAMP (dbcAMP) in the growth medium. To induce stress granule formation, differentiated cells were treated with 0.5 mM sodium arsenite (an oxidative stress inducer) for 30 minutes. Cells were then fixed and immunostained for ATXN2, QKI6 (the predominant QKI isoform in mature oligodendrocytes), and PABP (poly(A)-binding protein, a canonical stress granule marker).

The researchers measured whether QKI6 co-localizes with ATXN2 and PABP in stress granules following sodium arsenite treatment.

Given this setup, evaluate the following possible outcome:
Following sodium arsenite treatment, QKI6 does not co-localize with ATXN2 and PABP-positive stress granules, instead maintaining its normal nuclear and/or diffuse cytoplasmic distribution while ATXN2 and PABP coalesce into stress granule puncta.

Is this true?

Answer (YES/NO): NO